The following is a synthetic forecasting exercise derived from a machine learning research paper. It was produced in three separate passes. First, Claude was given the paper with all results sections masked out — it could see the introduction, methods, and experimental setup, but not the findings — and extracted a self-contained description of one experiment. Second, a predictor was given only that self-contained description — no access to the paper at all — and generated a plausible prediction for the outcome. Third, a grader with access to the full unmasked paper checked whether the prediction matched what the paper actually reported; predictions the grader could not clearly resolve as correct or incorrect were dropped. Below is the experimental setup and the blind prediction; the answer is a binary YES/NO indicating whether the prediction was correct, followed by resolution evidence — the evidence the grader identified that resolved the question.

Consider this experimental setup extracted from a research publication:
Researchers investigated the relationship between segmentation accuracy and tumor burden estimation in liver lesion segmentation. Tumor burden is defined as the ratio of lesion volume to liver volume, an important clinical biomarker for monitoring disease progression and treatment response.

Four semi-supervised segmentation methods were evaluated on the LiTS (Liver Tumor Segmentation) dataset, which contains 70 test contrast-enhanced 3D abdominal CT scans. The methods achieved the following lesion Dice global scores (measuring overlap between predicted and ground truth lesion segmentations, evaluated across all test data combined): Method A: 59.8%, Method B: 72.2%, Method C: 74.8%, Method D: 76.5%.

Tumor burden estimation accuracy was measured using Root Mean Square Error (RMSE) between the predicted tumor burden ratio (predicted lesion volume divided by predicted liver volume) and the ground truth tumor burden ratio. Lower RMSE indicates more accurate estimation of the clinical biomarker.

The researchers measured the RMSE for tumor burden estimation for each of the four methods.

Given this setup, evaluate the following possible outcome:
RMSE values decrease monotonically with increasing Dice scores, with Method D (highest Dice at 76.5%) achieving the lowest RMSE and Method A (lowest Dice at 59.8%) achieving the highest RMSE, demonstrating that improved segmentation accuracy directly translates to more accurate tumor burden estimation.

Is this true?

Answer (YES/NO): NO